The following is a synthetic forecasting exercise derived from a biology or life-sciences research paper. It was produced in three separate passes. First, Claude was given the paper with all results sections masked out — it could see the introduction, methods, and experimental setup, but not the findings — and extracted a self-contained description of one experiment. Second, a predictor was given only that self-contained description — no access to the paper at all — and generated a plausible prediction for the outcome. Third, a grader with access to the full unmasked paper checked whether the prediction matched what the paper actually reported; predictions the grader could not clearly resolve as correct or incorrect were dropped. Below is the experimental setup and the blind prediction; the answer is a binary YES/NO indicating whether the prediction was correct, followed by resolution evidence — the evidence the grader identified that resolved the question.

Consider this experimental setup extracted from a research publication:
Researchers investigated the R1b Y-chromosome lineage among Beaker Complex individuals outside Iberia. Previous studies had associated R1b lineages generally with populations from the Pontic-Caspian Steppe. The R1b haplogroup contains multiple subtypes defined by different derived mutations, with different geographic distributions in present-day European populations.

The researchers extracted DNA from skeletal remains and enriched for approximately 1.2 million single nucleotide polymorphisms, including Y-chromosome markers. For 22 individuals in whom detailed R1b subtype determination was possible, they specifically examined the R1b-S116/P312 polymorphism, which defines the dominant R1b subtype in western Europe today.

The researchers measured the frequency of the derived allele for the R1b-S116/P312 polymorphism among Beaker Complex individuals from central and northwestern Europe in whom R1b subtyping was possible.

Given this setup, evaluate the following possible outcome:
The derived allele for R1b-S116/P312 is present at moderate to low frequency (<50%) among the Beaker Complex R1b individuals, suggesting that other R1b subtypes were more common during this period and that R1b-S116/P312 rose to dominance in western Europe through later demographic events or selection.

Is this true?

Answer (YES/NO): NO